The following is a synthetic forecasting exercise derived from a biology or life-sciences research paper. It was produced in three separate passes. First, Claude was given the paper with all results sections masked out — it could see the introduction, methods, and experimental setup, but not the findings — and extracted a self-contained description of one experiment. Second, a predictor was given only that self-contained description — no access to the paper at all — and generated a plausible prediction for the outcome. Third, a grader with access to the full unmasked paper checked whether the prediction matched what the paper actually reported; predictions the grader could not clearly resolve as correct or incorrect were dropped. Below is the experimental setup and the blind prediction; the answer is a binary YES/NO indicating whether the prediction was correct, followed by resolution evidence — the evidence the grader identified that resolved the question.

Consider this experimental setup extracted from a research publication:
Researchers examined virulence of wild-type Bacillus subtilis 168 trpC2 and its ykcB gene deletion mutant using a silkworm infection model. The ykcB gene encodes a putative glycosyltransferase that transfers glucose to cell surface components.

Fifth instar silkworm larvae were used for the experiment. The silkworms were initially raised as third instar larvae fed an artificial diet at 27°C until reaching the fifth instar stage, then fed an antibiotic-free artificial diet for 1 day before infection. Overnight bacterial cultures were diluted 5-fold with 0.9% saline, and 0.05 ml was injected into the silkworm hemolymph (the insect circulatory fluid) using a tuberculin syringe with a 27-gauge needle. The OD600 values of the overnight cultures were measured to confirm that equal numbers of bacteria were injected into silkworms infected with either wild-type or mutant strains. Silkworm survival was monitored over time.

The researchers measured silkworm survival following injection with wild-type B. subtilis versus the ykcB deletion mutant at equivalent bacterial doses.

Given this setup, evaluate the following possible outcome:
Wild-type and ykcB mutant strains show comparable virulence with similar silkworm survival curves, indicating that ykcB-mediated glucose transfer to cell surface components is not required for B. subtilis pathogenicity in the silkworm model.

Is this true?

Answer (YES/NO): NO